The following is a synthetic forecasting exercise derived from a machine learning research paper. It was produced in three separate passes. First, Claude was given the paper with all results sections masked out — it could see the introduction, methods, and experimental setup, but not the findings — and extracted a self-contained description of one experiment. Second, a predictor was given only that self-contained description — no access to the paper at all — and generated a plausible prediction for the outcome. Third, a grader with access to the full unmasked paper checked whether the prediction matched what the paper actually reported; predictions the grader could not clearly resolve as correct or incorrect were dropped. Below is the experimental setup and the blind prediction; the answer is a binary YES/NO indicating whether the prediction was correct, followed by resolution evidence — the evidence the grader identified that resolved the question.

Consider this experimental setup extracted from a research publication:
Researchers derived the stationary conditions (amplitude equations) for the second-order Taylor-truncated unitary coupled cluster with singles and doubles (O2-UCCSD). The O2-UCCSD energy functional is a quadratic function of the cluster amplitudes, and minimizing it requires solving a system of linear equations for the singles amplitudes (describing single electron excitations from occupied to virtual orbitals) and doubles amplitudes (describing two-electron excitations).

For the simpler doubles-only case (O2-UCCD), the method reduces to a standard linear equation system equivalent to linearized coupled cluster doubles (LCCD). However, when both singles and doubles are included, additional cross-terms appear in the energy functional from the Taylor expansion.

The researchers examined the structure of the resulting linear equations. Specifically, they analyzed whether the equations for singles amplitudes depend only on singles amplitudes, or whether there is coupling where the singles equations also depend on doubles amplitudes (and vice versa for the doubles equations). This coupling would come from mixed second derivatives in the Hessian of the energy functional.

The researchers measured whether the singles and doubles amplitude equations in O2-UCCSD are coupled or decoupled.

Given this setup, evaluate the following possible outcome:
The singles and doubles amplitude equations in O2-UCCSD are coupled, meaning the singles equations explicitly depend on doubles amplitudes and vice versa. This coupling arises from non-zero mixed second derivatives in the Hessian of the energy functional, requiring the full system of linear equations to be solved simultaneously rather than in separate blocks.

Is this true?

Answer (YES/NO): YES